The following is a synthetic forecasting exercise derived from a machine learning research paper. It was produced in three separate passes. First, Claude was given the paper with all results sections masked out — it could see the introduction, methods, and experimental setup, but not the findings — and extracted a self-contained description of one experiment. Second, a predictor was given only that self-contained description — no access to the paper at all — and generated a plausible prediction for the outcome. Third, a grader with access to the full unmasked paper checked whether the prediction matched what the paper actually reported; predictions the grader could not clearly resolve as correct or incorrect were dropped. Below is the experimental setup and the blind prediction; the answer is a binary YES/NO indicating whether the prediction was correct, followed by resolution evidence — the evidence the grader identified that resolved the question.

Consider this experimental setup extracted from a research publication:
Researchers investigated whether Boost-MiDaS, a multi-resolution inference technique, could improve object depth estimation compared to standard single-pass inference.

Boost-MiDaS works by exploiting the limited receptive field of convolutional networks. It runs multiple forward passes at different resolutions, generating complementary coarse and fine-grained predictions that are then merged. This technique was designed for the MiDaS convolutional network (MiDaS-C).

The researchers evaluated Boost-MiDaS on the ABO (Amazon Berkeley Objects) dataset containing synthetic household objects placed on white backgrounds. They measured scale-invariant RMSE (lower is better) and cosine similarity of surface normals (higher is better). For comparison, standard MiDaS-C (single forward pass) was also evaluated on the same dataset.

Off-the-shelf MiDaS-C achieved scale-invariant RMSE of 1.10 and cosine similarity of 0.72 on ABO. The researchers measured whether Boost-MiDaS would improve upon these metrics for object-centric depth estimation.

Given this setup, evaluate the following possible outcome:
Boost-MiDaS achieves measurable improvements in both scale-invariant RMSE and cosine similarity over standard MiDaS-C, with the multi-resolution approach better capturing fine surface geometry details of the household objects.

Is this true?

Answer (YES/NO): NO